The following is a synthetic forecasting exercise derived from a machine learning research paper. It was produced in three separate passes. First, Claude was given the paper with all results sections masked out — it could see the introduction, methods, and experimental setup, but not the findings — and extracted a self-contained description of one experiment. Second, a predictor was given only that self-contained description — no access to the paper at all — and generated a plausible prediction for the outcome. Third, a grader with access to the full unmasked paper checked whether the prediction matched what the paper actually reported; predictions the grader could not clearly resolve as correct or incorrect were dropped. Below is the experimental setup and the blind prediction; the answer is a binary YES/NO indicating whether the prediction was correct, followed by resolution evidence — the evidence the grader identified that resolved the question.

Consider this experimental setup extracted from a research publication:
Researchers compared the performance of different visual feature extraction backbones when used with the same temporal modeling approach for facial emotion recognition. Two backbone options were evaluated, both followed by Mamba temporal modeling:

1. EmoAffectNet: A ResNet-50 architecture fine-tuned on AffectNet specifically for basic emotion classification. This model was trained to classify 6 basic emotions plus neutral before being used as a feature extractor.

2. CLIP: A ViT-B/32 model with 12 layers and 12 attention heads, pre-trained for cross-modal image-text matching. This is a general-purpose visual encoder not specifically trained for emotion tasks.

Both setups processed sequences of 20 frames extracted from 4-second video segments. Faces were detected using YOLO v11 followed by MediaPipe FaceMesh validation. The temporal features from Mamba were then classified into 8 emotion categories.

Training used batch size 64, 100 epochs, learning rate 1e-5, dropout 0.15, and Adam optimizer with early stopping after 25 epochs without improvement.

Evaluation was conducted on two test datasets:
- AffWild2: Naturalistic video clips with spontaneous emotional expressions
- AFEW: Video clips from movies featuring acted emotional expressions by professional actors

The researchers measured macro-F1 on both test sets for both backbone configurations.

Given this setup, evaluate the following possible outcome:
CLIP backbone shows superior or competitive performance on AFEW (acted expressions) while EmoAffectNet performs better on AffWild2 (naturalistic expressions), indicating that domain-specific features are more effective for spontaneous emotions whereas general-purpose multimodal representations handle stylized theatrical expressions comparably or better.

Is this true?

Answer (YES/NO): NO